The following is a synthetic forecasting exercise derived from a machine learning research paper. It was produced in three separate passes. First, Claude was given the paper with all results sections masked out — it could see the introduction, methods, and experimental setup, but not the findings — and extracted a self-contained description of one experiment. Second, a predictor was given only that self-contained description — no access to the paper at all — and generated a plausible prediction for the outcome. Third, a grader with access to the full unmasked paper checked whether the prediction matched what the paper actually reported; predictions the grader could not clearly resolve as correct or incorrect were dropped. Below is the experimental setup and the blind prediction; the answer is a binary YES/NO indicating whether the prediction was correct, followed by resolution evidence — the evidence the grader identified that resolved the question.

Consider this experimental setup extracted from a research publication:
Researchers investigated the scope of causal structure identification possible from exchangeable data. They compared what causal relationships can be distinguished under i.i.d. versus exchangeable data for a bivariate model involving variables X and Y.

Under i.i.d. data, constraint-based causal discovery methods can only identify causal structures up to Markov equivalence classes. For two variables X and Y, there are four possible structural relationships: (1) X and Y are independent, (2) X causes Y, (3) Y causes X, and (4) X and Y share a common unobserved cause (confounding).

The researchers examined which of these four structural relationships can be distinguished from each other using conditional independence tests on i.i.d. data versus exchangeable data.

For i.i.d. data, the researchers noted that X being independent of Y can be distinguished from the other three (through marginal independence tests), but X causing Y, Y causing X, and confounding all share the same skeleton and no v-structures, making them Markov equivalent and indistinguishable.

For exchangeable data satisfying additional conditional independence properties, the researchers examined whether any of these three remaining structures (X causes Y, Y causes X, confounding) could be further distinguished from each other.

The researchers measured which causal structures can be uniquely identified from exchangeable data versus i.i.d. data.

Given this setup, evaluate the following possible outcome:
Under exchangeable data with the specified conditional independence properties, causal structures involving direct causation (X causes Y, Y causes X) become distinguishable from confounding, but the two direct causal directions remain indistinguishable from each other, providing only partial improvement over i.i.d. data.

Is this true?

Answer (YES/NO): NO